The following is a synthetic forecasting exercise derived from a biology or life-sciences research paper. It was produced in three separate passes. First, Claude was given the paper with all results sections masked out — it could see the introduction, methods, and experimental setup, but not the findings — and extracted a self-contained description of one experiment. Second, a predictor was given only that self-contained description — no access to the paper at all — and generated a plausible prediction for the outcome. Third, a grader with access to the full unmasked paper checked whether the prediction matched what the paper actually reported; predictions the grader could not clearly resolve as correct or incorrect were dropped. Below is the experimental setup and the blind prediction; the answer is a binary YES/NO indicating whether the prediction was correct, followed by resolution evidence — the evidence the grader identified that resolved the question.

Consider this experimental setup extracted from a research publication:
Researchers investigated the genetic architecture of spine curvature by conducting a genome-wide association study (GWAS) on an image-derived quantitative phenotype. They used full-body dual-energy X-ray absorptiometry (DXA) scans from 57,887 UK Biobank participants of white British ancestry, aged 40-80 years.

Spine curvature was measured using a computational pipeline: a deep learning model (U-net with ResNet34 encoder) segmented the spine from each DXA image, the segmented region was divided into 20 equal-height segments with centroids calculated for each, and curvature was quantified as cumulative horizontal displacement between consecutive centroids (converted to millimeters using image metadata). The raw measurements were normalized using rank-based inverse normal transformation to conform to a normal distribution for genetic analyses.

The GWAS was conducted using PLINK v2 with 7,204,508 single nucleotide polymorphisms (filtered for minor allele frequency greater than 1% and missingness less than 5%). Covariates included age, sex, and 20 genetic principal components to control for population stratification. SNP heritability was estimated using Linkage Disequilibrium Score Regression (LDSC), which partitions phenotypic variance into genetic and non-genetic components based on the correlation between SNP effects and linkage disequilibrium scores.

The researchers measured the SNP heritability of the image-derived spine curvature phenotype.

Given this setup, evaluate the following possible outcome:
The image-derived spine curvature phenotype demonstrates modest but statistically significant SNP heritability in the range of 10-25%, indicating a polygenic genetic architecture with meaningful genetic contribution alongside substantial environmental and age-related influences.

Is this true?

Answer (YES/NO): NO